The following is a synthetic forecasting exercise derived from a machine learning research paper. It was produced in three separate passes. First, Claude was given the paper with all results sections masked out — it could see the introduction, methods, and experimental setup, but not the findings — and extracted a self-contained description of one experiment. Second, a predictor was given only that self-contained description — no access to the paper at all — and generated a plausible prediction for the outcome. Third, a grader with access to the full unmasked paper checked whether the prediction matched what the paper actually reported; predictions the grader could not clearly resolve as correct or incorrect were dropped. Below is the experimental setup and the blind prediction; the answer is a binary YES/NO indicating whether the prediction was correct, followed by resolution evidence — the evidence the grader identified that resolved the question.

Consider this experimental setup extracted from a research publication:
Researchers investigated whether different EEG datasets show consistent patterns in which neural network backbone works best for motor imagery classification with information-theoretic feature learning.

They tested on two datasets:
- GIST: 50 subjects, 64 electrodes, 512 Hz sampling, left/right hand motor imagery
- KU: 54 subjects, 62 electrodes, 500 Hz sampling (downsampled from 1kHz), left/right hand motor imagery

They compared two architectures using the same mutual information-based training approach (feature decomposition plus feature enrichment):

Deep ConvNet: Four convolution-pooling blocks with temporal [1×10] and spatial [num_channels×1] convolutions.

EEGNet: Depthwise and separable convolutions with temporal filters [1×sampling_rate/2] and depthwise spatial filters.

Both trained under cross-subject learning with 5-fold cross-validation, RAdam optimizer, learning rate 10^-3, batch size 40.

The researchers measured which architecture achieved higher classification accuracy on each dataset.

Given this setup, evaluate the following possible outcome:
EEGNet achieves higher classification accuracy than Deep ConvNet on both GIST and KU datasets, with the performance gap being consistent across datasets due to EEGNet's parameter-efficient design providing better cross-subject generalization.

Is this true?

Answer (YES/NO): NO